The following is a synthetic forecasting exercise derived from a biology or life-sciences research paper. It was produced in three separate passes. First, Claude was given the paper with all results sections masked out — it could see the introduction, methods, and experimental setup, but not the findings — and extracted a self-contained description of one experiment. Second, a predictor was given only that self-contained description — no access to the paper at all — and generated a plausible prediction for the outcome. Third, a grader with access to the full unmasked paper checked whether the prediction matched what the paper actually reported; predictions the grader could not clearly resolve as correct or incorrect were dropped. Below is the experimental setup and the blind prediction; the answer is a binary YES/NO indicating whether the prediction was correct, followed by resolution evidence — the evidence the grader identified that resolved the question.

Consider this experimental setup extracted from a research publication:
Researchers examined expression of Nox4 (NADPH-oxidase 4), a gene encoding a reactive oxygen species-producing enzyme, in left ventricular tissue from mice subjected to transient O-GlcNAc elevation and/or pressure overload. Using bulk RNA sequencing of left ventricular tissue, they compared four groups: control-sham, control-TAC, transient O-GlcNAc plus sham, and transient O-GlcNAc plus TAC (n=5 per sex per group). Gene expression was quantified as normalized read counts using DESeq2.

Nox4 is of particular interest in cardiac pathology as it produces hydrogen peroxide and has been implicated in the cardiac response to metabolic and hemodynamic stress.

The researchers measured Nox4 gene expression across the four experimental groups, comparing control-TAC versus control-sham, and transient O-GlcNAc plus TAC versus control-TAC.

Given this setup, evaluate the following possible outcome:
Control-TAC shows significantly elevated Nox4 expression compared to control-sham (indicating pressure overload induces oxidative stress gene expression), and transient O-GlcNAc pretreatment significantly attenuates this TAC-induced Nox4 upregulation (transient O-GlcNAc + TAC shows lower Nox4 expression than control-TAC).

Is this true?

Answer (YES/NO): NO